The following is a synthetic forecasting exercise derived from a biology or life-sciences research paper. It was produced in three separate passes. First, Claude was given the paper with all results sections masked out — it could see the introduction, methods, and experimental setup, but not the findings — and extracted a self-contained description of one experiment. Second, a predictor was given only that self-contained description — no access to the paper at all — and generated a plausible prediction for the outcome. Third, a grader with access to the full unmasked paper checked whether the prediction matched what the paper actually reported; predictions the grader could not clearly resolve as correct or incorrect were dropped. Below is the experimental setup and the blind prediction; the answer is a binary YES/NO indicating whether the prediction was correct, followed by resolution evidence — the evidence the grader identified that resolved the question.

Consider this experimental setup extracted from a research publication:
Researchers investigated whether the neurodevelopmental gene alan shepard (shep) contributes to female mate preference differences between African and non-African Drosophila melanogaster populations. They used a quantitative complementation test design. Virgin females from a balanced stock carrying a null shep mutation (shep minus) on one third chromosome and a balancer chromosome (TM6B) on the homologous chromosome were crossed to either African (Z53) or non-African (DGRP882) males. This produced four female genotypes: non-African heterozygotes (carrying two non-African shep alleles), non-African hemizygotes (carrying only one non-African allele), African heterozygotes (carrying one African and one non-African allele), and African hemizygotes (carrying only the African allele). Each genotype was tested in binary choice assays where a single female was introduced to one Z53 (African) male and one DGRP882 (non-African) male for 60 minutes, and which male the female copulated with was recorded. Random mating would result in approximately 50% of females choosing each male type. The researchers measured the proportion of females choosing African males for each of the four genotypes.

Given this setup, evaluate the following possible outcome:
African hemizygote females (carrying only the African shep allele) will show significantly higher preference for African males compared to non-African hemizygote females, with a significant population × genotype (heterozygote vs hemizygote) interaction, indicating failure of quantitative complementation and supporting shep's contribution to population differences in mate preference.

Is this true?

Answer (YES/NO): NO